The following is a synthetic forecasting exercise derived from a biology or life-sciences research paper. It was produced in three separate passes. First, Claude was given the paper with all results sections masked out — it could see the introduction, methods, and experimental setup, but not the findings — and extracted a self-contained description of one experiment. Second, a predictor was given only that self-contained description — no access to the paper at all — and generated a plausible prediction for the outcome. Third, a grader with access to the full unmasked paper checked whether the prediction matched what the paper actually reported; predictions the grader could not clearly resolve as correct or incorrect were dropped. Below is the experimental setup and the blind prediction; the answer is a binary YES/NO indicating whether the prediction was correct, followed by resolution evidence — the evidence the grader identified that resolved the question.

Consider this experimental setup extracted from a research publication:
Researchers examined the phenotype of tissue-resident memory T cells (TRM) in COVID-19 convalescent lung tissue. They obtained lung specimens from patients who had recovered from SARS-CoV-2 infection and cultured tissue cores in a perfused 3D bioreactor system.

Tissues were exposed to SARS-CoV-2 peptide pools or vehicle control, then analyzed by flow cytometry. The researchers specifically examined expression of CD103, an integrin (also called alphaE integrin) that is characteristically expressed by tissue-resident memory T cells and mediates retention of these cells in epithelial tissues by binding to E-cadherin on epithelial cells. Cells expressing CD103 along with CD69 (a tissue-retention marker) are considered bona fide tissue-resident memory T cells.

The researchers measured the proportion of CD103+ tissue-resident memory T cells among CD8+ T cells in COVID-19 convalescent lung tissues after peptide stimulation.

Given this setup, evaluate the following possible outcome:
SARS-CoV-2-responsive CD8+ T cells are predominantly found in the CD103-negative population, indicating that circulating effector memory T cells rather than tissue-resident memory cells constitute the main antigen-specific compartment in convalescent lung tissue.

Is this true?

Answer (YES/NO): NO